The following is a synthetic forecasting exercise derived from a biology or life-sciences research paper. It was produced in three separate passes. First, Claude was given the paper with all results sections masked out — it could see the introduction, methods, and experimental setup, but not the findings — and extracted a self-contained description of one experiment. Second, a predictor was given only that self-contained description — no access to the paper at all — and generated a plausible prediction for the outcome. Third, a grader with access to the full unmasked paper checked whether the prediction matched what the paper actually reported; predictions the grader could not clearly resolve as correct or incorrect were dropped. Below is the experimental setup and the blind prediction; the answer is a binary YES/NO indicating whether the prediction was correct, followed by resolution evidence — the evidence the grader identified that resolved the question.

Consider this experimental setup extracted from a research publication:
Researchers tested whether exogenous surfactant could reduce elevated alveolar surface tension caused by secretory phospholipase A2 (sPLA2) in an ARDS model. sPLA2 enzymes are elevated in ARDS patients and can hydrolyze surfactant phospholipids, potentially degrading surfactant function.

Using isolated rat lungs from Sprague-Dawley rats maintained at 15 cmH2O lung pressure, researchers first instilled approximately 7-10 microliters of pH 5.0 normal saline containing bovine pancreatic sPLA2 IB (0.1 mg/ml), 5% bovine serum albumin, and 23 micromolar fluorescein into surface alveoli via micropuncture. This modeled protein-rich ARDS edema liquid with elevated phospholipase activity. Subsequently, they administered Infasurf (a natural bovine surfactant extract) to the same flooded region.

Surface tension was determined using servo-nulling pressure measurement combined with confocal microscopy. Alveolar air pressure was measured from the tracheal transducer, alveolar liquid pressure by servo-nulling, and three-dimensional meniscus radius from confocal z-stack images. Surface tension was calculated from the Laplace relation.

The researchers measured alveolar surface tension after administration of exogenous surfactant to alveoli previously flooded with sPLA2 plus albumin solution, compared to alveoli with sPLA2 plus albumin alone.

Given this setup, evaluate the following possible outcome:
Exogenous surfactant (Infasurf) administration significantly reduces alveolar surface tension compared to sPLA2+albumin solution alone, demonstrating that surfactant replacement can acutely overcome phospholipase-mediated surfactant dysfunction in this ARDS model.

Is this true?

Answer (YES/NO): YES